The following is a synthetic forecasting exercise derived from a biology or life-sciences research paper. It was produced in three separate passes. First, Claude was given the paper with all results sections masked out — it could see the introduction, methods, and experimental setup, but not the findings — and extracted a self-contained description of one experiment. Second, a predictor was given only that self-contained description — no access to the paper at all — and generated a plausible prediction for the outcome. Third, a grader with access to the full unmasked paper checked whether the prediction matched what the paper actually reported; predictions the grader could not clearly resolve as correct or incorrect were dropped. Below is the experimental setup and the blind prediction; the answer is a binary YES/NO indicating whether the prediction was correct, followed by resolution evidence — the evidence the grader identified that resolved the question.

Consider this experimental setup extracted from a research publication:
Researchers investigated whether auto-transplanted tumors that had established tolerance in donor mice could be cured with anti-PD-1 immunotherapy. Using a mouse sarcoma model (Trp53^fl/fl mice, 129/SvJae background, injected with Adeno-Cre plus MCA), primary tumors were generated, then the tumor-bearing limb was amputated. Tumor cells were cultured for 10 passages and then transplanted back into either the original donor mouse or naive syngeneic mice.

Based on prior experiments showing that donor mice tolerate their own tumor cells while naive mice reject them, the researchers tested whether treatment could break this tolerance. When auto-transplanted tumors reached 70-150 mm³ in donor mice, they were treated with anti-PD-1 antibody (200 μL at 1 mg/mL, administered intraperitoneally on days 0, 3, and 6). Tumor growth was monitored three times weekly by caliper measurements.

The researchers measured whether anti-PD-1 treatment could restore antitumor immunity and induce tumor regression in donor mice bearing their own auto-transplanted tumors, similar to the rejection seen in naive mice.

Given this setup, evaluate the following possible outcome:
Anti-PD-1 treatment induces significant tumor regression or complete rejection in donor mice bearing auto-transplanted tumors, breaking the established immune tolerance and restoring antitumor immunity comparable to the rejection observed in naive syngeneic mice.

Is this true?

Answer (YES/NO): NO